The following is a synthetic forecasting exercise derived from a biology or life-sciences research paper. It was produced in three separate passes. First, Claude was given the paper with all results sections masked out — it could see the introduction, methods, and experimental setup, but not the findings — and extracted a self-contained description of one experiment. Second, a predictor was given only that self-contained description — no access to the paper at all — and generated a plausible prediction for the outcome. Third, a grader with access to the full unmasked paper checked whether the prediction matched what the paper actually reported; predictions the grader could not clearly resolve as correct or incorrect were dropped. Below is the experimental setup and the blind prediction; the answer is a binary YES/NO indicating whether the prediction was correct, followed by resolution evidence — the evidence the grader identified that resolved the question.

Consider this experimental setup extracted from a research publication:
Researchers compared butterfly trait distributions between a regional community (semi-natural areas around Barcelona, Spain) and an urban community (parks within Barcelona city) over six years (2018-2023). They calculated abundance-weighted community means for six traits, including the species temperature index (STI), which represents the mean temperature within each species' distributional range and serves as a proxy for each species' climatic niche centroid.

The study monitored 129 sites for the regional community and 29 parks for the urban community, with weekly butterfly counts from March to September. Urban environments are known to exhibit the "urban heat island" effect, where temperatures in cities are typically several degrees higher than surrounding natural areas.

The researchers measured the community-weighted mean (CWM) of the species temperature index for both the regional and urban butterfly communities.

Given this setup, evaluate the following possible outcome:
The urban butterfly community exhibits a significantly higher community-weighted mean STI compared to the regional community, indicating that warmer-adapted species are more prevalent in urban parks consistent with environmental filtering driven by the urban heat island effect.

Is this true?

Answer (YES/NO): NO